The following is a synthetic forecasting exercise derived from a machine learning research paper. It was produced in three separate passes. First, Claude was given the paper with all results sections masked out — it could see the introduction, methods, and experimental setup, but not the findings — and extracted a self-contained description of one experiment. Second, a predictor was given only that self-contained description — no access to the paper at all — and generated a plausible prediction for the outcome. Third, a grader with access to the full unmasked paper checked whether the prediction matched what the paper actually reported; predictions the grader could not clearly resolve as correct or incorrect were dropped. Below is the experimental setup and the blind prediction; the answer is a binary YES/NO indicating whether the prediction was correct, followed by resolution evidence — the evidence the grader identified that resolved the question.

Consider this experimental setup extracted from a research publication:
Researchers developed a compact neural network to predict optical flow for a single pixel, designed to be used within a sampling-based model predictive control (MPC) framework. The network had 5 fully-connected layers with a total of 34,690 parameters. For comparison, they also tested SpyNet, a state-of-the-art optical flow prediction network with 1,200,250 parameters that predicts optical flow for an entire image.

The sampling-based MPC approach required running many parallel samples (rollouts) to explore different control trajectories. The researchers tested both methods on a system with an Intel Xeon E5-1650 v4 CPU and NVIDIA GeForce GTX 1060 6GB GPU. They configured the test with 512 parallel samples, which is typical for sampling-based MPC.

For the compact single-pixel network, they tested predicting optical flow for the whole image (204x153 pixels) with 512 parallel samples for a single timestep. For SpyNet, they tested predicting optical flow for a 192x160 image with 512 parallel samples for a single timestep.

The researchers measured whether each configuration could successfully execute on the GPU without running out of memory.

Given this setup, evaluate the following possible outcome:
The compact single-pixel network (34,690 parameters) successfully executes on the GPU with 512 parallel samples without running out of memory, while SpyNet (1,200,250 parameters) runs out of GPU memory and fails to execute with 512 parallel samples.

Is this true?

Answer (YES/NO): NO